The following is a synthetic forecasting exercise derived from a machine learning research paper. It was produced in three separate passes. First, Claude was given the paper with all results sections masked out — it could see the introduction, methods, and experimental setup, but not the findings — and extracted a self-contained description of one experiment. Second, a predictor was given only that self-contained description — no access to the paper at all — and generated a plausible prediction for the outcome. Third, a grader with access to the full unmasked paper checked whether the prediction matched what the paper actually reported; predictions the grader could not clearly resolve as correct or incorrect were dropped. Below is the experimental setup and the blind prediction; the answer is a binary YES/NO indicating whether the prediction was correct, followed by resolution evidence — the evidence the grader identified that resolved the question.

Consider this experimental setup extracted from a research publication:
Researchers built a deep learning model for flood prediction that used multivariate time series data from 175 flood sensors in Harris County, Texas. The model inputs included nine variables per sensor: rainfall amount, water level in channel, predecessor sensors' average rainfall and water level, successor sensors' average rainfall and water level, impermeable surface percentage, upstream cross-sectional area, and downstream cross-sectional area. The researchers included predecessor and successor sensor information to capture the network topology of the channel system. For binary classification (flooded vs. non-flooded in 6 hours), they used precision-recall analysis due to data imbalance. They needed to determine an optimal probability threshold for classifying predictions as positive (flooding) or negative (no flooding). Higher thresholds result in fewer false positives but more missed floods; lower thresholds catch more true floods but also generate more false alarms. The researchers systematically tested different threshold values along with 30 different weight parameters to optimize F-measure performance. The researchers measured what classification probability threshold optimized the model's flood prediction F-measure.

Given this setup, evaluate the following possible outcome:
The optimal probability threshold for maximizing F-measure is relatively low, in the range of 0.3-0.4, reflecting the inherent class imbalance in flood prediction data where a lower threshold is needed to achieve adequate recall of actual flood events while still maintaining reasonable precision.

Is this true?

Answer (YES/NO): NO